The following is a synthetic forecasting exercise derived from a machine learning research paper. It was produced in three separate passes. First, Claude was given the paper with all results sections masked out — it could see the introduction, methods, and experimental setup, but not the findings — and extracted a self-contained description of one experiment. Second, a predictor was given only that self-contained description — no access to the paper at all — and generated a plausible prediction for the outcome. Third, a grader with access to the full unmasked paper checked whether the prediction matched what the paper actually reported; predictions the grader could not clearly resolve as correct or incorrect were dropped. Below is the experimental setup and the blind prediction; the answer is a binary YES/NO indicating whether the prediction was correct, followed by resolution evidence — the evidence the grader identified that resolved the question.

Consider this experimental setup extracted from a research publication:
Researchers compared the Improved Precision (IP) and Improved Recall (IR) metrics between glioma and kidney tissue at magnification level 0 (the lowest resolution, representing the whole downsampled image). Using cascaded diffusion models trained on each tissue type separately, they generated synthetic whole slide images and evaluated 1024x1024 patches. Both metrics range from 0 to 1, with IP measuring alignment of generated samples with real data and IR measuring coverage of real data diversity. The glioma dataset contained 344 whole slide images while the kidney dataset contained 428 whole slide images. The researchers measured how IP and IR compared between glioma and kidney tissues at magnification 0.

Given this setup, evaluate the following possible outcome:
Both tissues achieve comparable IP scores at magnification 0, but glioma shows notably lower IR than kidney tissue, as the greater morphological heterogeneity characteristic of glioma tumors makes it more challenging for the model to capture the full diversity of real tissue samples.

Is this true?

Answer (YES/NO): NO